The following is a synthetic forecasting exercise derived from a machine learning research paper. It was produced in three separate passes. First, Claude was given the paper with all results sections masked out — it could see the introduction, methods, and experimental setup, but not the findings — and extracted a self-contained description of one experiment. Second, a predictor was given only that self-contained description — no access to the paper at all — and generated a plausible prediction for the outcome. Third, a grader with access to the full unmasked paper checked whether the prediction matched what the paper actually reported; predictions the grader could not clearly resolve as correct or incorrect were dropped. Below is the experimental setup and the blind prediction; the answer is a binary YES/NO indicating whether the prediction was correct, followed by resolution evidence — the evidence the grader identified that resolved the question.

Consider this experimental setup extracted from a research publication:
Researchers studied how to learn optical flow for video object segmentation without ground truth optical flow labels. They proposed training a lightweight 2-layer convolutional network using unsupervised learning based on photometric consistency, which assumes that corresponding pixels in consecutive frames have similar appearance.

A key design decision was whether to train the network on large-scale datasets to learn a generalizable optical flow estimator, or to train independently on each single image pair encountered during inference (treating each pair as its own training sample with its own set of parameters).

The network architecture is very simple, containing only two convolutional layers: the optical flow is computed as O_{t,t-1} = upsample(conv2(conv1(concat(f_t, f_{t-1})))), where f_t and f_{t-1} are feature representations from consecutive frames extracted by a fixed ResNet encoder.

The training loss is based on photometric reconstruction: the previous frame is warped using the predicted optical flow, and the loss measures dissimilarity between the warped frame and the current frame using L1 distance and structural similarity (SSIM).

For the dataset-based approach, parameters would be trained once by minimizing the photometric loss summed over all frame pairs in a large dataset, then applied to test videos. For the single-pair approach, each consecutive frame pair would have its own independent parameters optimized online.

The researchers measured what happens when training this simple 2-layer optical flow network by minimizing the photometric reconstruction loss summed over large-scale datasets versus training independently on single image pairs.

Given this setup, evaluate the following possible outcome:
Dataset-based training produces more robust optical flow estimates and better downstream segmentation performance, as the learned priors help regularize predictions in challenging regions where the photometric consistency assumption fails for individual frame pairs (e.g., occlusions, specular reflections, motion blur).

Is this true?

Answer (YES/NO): NO